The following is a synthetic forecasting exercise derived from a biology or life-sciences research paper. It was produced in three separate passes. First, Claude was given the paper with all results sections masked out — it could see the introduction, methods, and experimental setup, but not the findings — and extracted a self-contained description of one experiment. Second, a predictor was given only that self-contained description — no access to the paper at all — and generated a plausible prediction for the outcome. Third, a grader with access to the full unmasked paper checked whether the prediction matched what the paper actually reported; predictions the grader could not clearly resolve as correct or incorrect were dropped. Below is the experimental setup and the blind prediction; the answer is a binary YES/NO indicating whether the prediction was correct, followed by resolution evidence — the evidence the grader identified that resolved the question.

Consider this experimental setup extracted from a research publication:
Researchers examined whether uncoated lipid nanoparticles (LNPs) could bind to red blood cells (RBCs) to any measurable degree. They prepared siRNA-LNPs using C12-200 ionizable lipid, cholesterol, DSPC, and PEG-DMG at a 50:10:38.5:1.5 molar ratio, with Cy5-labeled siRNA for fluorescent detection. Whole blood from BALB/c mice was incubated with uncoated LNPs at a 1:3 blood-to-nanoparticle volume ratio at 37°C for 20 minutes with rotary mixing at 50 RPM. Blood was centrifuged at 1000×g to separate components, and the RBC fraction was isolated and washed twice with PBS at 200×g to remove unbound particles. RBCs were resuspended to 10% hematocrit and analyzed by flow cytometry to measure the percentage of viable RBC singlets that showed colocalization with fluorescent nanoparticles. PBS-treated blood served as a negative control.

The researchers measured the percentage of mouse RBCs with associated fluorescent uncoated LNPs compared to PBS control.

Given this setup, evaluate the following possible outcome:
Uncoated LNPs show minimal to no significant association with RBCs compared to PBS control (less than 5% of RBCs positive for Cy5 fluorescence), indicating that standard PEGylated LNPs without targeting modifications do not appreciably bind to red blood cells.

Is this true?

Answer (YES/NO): YES